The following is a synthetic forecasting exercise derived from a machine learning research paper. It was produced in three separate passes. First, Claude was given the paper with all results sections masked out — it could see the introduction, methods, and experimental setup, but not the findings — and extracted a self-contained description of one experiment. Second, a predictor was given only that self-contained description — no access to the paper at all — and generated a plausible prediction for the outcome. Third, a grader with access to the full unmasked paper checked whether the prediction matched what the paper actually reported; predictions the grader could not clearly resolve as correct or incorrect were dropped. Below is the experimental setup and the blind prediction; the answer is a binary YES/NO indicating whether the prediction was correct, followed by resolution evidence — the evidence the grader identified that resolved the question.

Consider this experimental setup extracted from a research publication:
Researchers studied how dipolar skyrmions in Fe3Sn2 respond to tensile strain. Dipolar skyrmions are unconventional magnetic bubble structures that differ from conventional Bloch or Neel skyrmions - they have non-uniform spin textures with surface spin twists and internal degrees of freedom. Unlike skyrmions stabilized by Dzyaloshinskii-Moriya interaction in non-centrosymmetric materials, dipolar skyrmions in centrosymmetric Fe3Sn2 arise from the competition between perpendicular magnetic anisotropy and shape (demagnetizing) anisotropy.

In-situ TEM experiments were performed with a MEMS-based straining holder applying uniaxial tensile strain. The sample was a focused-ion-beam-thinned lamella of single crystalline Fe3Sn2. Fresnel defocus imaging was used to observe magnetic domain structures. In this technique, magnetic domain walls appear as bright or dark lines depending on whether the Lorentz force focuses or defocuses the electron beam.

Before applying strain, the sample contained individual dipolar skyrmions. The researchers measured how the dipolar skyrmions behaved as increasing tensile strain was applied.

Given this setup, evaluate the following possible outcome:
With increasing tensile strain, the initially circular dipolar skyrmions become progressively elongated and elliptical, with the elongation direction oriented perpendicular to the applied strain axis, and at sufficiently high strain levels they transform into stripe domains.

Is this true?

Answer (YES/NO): NO